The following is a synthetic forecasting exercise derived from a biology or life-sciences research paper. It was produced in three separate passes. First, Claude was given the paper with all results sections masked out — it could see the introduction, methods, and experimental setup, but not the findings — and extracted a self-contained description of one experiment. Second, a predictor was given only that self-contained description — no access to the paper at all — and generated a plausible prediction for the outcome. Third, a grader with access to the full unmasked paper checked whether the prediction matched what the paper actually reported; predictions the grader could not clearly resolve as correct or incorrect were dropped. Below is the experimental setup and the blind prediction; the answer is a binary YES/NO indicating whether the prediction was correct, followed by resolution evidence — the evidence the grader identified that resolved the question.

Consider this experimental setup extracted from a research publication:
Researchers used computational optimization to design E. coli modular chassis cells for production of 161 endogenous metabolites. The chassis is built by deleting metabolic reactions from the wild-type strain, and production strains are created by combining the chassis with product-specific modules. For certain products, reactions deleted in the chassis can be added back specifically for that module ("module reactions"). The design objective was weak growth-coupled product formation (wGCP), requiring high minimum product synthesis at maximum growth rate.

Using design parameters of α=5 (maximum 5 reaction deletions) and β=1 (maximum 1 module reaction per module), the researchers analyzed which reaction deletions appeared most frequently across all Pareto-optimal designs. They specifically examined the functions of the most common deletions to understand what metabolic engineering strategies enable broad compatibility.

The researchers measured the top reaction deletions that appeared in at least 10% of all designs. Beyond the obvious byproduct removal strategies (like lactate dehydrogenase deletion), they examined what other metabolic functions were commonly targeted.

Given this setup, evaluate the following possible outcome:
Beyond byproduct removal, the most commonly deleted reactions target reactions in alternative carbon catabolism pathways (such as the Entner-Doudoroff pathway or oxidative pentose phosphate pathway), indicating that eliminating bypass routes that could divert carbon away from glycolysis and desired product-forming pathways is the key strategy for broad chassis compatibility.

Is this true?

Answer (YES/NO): NO